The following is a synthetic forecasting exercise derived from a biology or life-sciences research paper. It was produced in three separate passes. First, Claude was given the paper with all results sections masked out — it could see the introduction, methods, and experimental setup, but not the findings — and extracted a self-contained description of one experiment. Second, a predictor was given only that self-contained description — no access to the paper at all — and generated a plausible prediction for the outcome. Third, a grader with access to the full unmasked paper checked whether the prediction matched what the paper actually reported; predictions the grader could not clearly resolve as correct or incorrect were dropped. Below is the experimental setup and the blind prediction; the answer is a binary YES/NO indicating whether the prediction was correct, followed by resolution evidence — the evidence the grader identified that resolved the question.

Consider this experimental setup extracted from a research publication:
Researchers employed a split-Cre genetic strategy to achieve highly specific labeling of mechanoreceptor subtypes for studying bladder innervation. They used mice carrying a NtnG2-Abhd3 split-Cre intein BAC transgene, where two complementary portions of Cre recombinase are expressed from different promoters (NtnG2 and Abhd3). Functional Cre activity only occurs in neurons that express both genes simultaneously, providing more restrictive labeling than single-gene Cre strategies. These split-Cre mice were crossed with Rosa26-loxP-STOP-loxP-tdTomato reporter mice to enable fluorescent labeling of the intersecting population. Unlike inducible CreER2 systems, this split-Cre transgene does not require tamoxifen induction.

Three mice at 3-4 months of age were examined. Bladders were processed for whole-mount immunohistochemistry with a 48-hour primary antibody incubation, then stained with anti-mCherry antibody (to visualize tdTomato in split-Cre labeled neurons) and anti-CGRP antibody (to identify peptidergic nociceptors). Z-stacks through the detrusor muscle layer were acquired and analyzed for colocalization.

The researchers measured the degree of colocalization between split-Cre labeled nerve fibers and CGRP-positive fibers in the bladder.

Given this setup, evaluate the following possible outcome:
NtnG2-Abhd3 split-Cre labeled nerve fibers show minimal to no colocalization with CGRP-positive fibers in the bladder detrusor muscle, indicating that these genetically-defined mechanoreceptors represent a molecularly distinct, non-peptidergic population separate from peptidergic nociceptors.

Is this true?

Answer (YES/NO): NO